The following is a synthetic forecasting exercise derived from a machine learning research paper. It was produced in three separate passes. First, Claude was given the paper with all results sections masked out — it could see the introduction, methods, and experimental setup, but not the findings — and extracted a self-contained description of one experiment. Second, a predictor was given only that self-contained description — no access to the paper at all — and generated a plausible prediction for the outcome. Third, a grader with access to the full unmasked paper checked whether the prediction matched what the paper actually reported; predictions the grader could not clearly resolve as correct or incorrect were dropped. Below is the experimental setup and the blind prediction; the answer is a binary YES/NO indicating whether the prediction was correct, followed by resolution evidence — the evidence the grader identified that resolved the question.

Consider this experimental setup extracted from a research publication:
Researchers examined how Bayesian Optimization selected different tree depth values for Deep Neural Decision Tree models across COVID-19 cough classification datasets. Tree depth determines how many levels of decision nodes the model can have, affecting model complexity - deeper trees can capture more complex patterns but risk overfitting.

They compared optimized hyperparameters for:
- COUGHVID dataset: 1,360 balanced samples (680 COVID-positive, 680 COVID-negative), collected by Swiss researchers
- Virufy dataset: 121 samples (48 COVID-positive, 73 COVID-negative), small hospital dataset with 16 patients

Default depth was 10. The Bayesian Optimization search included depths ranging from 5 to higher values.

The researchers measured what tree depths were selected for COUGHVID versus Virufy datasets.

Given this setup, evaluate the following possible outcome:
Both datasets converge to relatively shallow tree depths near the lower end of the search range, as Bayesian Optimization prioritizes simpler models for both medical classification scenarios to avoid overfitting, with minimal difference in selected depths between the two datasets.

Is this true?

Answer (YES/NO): NO